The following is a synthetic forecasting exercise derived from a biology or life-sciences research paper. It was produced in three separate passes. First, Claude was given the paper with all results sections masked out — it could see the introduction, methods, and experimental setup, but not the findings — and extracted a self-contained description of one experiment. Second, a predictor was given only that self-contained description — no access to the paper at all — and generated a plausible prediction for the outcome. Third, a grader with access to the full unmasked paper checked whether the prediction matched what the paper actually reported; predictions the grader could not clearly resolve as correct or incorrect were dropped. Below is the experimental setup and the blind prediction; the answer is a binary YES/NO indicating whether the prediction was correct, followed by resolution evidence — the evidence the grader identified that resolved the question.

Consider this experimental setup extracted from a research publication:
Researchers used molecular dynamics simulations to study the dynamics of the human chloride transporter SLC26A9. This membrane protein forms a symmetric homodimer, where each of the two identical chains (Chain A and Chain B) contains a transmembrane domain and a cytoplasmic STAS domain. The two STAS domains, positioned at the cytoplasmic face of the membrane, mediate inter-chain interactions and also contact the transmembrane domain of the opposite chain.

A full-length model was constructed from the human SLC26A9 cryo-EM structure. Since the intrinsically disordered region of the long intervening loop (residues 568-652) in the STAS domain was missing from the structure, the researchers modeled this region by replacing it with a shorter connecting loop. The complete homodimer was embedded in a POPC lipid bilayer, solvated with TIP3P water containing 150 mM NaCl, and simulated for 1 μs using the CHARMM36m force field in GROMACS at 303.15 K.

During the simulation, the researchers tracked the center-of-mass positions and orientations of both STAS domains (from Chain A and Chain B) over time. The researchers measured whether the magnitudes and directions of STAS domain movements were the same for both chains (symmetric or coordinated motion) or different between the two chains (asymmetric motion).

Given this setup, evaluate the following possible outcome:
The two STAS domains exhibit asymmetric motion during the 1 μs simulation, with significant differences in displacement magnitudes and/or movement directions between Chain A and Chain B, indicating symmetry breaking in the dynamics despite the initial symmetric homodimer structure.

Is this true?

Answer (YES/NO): NO